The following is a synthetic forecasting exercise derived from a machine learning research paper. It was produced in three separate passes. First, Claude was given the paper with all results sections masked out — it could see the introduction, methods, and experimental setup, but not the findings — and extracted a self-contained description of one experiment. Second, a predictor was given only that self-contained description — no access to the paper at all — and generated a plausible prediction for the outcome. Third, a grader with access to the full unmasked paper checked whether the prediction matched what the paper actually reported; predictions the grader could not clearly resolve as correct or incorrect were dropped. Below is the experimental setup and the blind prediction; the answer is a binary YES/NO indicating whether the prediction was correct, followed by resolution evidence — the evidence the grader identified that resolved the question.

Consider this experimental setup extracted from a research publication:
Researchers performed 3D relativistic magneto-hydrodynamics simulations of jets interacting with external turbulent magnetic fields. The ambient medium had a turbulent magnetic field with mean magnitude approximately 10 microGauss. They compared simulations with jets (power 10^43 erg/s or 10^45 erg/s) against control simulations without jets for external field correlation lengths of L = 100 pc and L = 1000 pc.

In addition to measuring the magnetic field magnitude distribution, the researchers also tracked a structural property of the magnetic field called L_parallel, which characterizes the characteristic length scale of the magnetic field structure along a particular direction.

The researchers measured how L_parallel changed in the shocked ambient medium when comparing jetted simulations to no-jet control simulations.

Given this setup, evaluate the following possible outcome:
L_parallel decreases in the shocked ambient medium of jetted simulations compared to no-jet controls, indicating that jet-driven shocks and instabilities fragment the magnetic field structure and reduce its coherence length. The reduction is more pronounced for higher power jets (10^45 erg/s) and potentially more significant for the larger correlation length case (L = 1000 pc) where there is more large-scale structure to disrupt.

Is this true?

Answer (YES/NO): NO